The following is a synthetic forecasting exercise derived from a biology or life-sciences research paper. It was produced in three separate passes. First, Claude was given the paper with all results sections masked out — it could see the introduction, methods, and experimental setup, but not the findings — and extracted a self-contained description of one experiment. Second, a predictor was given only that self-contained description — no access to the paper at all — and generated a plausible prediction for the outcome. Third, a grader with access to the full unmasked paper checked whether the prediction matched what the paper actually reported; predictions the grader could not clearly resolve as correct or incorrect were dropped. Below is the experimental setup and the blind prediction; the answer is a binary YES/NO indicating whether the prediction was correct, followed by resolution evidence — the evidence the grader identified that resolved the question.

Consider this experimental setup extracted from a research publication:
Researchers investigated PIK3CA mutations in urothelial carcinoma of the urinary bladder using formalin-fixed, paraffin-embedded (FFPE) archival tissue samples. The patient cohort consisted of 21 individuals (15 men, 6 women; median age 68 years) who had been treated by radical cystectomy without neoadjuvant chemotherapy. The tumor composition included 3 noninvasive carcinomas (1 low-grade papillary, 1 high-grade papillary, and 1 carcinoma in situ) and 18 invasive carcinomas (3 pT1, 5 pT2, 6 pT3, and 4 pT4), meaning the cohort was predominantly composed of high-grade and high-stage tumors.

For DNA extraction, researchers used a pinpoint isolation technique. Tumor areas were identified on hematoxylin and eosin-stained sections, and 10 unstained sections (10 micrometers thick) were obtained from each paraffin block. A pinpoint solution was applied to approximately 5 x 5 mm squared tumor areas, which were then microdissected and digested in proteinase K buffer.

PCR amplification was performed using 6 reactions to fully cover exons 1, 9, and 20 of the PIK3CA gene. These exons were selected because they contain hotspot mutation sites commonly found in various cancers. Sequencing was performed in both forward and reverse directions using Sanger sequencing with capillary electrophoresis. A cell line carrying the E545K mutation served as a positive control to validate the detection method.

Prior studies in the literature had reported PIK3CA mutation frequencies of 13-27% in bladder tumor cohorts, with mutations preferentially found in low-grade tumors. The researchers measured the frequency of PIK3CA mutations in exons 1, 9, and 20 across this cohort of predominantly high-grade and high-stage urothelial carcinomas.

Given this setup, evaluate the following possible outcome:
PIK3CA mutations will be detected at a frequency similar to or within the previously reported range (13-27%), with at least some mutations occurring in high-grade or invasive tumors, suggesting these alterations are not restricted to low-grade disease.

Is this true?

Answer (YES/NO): NO